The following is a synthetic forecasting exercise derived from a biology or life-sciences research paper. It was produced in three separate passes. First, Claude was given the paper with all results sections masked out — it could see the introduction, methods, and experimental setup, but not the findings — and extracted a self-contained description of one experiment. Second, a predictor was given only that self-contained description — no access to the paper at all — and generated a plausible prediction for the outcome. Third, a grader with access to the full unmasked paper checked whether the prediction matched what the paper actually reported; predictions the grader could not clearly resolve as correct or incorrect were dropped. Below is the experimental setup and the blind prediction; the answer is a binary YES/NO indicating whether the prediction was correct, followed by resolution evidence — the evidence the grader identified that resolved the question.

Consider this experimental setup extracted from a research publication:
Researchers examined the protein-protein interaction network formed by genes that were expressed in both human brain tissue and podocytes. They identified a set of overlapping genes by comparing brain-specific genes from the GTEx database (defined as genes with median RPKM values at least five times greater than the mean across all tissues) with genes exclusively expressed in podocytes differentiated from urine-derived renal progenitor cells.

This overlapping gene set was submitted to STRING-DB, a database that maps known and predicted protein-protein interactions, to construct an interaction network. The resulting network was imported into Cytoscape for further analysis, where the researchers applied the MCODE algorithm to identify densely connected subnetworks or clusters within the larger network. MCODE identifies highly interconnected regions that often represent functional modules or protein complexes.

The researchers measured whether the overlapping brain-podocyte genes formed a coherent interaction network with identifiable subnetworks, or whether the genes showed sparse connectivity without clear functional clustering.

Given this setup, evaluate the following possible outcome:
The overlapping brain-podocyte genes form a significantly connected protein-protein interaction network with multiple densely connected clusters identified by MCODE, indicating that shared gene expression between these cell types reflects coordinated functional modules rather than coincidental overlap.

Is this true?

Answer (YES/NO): YES